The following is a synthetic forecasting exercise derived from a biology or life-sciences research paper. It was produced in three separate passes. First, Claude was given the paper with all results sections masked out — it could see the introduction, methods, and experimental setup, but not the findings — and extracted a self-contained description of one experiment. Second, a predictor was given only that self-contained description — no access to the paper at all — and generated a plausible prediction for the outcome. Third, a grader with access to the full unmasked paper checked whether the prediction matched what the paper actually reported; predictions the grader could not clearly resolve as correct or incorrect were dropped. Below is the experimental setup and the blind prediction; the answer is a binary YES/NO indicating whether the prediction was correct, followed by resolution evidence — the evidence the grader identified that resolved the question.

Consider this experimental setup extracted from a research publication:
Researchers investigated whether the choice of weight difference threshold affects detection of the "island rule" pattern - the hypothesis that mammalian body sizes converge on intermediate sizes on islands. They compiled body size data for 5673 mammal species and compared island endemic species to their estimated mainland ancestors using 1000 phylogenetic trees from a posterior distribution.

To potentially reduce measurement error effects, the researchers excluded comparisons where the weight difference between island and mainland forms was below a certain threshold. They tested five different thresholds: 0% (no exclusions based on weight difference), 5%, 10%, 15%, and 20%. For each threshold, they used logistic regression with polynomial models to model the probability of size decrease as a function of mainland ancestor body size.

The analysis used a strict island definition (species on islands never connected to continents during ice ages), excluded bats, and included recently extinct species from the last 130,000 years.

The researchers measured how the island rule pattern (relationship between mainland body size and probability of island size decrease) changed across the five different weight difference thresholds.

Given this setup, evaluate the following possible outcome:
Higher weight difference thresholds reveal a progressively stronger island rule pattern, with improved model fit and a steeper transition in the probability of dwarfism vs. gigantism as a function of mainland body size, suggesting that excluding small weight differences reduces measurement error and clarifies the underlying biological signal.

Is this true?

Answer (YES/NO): NO